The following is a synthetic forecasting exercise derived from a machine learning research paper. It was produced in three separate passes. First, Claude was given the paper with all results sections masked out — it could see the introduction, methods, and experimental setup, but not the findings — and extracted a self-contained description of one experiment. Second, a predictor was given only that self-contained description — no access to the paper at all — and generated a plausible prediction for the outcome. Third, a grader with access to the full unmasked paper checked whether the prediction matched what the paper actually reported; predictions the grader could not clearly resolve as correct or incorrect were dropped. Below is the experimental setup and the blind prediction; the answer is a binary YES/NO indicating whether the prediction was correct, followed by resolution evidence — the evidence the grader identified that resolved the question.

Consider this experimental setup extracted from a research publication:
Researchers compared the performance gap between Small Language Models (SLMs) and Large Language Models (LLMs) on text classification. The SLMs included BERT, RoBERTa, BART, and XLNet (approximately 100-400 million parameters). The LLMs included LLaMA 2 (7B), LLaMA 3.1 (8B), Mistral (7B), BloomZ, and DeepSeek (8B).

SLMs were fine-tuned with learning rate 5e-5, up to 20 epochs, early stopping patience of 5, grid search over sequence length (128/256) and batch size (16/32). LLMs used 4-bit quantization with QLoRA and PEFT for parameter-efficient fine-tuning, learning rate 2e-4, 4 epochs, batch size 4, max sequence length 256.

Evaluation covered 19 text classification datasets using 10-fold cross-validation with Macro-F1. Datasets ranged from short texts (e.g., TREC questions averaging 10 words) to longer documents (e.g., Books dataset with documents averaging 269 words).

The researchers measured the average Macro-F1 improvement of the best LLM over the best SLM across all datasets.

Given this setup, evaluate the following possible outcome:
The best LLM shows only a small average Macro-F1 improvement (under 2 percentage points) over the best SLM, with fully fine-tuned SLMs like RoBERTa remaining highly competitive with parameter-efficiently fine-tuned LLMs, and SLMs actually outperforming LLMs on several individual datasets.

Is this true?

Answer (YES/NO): NO